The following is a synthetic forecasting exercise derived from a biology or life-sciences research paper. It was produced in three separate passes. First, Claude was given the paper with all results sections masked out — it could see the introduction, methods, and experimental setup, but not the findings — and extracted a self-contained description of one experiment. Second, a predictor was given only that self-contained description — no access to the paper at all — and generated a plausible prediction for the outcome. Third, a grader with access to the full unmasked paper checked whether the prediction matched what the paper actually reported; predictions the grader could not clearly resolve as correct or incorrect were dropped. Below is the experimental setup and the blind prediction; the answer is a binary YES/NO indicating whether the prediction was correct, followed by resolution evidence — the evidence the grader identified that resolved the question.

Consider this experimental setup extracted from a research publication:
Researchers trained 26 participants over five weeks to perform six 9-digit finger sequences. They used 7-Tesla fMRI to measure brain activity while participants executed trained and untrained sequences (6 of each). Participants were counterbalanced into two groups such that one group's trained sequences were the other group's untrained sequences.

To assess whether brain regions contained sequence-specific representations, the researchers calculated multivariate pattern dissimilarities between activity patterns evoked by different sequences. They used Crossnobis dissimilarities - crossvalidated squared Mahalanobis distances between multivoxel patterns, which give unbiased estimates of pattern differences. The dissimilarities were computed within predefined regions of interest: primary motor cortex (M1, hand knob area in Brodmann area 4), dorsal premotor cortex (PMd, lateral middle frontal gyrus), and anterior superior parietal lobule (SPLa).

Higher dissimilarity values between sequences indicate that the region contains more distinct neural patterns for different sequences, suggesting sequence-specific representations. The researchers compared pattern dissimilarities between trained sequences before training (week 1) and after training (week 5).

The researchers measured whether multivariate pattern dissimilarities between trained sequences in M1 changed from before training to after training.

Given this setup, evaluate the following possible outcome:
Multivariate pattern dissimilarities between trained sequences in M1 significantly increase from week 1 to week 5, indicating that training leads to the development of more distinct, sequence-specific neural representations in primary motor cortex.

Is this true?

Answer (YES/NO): NO